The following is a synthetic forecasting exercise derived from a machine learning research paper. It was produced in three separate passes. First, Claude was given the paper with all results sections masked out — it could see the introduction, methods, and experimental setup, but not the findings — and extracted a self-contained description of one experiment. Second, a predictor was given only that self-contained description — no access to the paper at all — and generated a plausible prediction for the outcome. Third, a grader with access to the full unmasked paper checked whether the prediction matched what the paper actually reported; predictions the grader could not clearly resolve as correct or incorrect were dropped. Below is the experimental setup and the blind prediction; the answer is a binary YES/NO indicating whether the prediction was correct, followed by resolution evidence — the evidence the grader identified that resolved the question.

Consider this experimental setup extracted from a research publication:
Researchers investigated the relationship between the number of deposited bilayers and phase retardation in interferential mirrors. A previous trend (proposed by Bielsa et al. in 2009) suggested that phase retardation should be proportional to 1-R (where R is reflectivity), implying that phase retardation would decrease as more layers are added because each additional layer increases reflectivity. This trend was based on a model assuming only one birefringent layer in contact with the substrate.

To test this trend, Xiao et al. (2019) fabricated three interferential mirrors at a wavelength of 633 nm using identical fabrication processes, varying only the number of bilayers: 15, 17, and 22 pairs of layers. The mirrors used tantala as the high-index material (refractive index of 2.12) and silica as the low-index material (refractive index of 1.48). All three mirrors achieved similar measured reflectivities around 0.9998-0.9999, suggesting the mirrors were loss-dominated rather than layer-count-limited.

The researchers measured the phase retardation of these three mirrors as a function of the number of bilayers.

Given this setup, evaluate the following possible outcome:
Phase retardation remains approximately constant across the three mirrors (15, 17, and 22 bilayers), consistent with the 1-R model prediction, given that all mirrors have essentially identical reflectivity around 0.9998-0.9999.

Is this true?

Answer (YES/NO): NO